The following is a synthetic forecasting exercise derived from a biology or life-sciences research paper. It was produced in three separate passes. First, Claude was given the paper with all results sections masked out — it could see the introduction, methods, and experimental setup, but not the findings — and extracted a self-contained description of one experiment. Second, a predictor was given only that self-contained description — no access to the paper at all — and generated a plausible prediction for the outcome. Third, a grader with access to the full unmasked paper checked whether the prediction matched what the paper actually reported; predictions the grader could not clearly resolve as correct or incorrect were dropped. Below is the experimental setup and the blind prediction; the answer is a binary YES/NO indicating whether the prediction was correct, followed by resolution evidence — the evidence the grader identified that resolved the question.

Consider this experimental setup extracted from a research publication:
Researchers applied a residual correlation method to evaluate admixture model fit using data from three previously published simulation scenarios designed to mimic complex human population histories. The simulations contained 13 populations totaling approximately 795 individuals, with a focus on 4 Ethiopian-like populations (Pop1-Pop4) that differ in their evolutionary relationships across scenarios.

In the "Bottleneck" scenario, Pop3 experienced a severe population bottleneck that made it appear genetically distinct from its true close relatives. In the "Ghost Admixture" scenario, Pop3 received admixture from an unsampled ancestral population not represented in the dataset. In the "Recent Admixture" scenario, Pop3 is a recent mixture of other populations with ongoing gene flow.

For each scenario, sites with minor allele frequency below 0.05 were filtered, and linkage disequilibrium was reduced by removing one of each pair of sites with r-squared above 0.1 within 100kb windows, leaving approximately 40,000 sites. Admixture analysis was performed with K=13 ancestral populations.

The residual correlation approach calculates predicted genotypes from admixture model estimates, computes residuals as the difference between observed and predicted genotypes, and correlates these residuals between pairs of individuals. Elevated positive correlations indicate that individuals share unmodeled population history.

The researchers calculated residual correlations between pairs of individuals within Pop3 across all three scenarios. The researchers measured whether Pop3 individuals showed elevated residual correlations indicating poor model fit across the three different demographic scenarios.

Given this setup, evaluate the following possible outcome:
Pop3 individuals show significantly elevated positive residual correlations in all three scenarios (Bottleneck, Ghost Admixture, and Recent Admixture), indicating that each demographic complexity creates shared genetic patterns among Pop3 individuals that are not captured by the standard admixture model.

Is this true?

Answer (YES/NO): NO